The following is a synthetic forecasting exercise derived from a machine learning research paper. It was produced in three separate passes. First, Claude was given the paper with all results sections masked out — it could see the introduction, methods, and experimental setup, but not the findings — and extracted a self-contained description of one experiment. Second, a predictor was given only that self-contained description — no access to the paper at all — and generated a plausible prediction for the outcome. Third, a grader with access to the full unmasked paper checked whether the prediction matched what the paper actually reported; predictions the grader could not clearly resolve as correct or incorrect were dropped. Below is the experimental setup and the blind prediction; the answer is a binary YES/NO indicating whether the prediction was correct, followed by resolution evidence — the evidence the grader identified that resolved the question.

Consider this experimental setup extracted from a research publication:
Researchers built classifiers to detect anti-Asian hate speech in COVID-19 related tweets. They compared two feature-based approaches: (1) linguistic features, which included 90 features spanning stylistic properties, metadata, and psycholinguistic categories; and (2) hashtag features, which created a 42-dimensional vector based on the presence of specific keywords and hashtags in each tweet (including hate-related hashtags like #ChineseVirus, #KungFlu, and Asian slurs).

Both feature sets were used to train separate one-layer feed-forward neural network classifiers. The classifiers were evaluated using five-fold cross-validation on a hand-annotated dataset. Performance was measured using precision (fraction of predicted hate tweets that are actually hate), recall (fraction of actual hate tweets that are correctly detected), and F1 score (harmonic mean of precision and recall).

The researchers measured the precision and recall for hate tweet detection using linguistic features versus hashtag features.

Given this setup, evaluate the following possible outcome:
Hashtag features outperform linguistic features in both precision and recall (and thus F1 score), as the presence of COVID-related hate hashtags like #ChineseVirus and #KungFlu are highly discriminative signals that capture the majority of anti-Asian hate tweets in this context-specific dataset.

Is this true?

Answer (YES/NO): NO